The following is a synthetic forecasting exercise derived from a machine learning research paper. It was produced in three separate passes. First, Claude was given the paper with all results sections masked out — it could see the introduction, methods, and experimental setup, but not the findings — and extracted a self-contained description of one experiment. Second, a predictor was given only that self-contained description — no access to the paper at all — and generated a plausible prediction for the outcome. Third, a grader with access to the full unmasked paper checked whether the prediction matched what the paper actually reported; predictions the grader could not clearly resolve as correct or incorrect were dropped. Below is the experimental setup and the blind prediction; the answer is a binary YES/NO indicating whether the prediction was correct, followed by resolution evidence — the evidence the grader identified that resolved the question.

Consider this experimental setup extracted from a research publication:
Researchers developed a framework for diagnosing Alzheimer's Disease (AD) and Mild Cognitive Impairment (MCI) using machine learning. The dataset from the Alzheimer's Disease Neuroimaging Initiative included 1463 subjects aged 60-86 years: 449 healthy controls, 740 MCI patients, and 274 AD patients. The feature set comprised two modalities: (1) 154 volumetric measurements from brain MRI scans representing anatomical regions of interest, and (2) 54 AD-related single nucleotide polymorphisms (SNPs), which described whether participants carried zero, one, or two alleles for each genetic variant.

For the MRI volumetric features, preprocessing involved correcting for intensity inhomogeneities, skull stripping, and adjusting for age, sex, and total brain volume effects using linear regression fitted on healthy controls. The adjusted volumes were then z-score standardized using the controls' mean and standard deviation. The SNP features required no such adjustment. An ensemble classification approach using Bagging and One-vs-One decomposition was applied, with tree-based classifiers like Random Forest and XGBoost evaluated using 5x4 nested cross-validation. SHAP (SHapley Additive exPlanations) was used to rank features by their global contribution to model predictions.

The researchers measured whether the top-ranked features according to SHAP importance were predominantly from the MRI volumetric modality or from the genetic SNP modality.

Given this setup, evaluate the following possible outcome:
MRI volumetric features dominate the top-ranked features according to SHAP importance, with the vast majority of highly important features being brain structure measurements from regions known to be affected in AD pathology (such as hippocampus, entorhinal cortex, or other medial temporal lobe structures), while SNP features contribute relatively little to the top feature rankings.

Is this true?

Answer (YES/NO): YES